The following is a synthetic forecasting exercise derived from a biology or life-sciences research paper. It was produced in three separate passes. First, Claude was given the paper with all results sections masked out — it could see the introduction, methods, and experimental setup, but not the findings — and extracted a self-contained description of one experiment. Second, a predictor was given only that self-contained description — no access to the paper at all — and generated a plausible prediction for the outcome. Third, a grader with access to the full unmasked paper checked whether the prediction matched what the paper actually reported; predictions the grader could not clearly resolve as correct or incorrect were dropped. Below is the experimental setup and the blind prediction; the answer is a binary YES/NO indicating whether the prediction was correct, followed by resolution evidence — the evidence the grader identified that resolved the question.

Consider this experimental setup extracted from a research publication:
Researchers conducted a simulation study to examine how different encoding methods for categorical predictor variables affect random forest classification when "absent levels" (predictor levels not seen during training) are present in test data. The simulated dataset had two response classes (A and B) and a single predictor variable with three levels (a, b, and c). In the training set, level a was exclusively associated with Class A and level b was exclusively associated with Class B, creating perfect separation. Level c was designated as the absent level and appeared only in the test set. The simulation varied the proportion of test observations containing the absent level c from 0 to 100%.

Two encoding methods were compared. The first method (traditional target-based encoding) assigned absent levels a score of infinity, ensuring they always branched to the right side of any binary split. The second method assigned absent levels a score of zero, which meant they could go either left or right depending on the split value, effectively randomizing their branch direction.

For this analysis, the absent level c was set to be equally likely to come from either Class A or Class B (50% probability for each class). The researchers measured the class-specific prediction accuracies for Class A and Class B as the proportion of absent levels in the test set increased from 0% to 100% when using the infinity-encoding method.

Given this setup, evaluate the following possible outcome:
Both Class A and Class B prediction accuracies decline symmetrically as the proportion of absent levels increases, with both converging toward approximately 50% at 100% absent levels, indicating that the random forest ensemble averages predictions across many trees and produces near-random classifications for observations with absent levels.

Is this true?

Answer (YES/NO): NO